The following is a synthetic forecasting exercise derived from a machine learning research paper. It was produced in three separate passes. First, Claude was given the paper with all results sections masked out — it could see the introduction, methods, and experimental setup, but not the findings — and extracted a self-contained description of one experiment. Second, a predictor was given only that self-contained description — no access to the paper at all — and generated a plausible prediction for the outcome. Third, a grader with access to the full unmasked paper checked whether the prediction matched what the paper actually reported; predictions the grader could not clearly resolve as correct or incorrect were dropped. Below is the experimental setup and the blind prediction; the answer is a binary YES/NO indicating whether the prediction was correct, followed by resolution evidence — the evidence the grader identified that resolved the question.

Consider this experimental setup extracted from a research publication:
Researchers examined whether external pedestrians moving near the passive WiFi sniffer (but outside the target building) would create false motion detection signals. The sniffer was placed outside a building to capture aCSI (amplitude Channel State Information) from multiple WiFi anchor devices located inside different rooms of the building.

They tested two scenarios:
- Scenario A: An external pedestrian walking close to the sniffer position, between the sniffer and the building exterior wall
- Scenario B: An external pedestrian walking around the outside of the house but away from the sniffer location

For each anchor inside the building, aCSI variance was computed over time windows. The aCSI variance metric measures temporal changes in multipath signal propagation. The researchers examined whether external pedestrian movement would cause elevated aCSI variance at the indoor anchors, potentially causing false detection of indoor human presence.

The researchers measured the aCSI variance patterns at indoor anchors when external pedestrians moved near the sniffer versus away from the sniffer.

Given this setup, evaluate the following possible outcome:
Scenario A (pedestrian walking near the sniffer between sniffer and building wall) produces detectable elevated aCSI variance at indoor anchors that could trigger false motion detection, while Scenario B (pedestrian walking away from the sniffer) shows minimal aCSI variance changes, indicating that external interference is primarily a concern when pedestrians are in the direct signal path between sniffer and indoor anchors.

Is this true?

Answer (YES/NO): YES